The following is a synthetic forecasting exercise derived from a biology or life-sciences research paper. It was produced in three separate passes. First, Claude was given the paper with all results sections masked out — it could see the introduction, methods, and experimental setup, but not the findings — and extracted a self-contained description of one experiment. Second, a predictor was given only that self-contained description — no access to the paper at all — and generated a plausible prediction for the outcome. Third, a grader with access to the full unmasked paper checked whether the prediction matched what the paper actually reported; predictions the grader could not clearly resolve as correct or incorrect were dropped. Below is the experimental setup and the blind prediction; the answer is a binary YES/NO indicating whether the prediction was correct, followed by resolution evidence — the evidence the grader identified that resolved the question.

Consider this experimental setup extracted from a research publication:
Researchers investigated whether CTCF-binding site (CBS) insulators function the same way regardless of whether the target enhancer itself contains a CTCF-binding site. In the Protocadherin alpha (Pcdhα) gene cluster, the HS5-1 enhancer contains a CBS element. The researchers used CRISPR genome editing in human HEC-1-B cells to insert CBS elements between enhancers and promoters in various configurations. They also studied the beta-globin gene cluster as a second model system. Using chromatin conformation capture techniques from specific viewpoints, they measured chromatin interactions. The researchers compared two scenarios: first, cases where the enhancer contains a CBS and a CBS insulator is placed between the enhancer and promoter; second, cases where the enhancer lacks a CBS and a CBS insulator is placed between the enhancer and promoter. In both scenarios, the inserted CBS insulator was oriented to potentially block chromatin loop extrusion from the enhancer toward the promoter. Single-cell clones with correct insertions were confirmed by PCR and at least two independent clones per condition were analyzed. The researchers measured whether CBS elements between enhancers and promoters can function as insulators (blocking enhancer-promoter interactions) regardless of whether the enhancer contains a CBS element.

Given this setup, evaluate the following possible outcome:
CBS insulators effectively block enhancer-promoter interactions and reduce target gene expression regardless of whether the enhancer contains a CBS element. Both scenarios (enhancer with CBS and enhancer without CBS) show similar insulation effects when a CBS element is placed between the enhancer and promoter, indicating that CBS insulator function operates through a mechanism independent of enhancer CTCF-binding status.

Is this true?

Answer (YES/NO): YES